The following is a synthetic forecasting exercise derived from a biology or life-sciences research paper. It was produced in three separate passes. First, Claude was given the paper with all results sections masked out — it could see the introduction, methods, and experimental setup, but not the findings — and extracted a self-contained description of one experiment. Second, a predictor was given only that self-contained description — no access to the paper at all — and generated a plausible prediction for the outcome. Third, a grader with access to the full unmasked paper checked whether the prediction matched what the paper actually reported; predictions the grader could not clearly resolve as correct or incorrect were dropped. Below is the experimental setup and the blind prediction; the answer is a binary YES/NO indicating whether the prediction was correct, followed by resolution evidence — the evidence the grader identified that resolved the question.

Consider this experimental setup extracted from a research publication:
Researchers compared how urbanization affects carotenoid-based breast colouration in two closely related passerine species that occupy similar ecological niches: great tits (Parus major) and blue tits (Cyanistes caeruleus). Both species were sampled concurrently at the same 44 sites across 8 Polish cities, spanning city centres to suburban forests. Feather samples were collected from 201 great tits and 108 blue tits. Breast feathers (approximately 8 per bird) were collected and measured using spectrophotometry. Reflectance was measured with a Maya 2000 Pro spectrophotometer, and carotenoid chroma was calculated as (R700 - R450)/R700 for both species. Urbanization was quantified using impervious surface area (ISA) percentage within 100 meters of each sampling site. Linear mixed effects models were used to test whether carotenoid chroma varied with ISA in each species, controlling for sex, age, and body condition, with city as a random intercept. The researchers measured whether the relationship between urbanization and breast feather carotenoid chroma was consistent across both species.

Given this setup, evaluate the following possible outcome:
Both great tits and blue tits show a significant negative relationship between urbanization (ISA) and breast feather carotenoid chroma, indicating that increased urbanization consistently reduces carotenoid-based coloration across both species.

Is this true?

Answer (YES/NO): NO